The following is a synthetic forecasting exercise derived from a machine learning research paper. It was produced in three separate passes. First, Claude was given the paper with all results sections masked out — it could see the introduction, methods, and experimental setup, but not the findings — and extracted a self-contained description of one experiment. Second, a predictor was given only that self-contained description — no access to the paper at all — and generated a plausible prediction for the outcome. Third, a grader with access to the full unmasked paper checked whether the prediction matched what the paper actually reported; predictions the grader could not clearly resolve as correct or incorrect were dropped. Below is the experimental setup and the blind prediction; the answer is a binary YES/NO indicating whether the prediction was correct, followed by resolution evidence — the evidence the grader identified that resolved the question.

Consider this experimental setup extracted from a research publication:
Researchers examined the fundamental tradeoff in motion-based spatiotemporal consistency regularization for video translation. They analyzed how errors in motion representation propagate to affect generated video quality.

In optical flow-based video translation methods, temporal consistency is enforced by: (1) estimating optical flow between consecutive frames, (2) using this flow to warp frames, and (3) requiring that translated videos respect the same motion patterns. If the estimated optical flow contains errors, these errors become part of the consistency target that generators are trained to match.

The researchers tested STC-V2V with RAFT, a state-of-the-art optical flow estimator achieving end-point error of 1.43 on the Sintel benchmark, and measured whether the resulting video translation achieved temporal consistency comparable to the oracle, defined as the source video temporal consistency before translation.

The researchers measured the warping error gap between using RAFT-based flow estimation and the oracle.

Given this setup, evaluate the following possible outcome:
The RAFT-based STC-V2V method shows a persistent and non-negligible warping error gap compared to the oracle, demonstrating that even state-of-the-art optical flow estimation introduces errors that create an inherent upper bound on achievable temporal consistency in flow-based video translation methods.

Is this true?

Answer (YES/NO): YES